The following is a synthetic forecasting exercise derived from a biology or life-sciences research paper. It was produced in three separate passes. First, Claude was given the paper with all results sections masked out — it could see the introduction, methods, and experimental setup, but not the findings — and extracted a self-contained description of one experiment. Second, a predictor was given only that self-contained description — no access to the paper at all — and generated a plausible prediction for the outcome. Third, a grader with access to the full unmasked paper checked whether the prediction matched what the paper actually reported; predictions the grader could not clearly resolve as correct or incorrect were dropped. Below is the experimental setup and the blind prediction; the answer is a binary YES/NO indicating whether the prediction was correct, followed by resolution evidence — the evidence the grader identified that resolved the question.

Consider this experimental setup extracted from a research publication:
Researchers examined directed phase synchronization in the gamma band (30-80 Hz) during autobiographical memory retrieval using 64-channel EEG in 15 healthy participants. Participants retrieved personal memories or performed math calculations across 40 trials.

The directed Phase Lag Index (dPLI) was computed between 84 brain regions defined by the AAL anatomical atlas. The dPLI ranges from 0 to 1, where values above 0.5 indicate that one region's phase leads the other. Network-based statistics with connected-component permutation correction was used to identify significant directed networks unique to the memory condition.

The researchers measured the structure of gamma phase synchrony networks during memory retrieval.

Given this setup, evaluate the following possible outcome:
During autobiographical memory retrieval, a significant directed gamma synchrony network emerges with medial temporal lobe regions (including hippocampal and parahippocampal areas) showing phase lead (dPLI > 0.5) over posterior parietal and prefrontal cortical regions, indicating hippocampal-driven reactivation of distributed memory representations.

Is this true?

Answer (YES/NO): NO